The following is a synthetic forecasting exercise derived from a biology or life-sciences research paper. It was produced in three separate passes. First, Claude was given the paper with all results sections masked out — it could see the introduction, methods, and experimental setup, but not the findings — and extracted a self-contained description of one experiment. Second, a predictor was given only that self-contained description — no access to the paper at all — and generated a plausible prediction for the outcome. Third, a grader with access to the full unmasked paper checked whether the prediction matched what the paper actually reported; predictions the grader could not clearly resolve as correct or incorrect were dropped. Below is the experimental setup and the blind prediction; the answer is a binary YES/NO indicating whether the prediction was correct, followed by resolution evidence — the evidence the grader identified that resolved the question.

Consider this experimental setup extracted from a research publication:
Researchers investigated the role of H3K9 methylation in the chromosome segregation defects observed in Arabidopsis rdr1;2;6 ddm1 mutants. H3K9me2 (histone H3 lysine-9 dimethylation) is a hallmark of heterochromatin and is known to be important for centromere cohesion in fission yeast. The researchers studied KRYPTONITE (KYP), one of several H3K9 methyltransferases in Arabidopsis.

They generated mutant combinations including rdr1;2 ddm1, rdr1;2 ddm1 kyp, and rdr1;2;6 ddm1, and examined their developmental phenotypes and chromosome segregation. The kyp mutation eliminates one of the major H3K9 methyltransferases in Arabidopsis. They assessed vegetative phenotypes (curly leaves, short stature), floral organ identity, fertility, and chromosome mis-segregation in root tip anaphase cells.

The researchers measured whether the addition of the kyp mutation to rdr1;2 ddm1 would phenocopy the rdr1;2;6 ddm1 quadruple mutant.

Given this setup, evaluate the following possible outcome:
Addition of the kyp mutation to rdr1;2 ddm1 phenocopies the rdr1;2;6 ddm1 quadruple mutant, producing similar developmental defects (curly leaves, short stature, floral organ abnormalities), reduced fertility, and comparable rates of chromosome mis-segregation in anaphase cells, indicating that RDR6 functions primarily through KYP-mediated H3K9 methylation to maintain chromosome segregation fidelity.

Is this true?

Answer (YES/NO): NO